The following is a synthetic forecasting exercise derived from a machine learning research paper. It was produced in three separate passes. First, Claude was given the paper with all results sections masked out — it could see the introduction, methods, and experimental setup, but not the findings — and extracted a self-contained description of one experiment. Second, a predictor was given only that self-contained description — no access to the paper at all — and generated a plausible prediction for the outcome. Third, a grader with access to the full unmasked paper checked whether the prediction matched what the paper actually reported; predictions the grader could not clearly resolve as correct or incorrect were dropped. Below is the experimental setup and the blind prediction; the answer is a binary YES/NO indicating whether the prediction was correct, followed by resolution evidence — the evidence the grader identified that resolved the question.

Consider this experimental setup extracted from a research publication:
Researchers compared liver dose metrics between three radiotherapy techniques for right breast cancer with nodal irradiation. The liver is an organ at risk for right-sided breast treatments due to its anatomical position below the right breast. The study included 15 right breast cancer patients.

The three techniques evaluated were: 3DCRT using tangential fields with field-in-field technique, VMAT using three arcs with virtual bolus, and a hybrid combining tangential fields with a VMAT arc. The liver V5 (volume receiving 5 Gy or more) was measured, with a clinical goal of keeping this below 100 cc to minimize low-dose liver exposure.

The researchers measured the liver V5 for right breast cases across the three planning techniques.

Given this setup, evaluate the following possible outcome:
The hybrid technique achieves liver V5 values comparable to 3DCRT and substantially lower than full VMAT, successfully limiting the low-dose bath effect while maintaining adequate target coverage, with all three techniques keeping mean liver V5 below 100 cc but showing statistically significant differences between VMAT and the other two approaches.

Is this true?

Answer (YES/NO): NO